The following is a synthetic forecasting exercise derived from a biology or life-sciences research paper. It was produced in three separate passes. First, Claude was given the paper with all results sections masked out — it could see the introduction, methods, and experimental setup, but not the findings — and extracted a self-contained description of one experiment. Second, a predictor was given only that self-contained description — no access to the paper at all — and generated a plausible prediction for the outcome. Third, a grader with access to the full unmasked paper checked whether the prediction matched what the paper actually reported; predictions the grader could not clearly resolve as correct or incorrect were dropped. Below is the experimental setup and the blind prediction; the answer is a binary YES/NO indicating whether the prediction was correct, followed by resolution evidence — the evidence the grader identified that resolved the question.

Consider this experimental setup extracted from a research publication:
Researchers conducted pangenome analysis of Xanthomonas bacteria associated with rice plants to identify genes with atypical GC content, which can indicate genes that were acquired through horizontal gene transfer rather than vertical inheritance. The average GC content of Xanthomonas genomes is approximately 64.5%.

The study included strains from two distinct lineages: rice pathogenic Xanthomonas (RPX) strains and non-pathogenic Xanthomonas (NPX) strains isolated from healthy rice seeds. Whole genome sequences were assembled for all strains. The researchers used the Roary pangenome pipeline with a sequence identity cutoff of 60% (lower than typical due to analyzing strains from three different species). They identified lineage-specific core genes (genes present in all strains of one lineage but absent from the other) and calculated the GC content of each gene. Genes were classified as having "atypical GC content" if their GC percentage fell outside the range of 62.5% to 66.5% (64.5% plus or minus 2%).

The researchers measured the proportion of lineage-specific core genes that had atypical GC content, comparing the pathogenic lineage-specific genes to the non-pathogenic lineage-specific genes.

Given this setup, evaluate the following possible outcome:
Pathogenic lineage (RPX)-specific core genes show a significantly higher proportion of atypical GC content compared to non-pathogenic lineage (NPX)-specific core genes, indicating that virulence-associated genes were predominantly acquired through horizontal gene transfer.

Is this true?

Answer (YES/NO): NO